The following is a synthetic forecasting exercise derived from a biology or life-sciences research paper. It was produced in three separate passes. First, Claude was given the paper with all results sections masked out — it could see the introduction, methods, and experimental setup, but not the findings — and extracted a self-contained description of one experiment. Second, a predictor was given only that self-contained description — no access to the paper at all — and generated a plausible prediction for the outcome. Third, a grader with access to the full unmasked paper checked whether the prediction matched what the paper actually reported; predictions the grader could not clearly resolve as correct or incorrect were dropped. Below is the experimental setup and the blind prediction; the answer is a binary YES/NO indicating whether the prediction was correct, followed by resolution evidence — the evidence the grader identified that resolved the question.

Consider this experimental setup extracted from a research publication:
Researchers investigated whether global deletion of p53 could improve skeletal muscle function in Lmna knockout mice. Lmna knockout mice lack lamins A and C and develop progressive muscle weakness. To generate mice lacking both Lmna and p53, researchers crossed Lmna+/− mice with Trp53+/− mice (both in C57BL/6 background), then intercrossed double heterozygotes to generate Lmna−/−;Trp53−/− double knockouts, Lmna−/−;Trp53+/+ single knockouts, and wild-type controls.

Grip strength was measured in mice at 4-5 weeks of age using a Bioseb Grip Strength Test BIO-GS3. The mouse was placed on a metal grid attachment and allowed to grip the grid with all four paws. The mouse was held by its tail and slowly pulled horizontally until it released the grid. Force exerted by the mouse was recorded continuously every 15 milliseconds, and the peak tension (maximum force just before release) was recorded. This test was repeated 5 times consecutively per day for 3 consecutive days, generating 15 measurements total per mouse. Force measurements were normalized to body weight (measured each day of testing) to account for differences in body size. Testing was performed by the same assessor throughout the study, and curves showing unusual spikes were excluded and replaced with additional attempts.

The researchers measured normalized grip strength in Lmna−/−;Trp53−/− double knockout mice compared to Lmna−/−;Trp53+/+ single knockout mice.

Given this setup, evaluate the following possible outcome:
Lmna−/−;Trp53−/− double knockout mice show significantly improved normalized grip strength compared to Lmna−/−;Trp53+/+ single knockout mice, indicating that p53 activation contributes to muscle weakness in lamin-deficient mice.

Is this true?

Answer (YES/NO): NO